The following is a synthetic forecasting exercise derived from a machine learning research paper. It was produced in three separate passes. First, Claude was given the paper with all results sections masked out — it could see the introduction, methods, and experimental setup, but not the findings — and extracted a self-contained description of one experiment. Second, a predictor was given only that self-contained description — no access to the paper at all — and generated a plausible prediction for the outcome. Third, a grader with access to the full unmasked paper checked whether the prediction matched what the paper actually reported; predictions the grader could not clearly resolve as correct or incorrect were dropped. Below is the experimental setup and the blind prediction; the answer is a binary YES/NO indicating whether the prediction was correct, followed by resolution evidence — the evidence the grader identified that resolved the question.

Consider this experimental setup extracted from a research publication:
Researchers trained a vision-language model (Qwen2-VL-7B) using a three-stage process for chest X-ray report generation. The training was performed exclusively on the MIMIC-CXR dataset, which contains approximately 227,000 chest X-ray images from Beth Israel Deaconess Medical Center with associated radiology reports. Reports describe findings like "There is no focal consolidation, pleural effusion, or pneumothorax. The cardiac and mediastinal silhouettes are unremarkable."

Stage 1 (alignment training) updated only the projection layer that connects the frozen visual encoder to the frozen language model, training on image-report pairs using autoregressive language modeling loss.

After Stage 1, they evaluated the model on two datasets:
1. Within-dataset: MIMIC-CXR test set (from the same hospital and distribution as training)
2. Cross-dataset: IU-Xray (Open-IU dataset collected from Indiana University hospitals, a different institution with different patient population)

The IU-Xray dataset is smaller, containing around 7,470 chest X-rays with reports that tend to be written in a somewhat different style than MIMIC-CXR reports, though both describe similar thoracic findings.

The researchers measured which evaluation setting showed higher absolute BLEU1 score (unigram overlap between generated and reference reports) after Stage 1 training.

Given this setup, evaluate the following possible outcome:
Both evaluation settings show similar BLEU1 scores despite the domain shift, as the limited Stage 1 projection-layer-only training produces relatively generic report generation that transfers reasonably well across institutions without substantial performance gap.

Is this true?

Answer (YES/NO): NO